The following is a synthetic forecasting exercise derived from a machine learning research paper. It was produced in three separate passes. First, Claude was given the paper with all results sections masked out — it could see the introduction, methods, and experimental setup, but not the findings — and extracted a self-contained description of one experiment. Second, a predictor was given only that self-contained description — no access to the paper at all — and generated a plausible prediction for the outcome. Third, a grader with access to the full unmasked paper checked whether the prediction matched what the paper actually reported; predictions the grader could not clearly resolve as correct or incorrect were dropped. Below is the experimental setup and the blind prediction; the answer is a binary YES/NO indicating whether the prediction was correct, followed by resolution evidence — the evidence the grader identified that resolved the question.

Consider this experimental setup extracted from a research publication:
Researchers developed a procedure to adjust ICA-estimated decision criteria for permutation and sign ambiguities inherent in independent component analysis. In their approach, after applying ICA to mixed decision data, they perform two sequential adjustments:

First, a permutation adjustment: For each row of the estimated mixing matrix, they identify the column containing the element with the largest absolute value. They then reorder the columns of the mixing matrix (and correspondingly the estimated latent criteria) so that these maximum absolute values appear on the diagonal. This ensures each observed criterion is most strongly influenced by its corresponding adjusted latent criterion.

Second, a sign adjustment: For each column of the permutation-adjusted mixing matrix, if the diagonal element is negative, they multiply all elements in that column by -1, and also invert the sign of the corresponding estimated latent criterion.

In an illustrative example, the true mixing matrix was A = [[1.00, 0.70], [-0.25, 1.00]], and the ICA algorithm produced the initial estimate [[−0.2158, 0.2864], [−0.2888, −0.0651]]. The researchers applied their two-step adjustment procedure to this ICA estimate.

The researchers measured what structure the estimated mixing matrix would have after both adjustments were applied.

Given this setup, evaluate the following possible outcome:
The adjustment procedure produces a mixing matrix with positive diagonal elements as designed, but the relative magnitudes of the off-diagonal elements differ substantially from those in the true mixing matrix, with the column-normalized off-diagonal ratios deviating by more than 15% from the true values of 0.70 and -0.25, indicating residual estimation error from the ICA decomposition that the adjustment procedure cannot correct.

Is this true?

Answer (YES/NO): NO